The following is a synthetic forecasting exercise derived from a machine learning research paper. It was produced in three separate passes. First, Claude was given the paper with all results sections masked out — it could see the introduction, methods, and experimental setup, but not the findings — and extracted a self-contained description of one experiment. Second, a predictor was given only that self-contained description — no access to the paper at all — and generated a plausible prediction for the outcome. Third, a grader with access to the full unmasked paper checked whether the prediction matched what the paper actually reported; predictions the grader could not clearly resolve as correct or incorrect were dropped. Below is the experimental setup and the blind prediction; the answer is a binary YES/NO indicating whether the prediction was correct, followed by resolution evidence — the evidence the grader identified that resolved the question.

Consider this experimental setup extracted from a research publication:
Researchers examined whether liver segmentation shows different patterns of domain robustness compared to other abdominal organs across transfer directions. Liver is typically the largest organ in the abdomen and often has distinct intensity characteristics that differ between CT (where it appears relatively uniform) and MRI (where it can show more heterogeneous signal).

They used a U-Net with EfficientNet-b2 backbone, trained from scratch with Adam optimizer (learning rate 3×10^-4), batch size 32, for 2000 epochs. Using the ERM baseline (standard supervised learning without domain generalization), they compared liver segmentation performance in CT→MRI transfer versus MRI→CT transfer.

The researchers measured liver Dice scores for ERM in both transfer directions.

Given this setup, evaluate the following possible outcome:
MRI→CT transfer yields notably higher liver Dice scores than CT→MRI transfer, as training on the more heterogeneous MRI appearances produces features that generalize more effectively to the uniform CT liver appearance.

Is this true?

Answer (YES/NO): YES